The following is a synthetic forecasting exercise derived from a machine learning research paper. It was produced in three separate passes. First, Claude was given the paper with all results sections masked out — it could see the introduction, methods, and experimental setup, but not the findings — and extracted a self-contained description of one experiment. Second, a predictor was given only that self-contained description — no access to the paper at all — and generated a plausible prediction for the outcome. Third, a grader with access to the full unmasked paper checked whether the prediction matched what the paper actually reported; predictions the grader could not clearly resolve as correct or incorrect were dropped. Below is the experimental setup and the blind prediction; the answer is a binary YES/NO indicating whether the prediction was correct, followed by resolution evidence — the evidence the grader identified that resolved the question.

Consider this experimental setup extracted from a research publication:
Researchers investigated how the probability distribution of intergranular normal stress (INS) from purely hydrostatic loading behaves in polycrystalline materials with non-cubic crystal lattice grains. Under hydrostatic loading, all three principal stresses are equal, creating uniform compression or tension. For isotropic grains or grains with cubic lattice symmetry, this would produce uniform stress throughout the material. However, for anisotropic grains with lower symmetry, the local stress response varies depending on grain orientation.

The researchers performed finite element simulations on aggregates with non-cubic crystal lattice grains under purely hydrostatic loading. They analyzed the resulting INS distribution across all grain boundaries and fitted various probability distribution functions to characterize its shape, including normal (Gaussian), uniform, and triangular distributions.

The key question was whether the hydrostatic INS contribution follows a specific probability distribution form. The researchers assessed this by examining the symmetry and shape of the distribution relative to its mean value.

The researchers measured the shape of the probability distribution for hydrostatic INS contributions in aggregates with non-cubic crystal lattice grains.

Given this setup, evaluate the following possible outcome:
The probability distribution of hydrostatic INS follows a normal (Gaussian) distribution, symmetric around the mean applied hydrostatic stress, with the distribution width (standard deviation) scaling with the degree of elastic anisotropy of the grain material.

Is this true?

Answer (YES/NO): NO